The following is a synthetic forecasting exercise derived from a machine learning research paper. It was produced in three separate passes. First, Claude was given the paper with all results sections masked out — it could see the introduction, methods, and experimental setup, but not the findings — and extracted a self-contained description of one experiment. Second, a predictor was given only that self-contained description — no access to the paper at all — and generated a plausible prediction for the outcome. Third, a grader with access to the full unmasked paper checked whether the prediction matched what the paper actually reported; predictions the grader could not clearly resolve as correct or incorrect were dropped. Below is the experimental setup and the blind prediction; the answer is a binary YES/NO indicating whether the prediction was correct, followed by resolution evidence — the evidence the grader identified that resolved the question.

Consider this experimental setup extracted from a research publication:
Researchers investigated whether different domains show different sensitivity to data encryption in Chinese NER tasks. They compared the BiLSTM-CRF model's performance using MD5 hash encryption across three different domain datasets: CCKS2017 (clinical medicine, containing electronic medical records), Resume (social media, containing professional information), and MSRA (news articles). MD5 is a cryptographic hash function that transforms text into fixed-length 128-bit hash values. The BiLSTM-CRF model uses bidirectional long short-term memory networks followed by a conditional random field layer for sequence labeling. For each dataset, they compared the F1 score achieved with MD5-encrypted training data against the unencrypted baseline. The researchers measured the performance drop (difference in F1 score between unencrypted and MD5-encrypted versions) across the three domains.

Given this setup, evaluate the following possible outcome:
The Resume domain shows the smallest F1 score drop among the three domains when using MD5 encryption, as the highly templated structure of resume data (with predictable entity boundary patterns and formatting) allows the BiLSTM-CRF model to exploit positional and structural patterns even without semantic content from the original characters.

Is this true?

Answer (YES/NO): NO